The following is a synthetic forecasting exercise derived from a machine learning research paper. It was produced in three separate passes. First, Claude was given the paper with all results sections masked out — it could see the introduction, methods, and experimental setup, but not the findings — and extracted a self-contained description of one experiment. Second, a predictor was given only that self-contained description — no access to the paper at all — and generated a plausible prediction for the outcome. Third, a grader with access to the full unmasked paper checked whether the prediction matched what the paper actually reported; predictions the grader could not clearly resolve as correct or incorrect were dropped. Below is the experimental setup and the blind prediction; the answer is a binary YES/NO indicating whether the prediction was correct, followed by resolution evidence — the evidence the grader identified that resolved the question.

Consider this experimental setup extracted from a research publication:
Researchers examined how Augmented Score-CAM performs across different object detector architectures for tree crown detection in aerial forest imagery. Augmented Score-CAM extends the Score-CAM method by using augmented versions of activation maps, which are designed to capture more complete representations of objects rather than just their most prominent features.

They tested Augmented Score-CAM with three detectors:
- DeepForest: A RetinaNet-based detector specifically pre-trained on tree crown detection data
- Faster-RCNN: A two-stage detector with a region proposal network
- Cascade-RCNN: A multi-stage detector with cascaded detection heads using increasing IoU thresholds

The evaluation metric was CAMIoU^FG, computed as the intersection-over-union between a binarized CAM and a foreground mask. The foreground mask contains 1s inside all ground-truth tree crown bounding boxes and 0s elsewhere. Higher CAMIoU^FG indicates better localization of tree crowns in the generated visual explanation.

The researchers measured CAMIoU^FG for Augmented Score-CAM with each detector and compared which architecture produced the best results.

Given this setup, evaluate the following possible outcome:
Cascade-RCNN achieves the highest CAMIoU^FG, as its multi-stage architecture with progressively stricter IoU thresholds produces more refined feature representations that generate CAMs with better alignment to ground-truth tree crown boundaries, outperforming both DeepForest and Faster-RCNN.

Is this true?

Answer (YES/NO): YES